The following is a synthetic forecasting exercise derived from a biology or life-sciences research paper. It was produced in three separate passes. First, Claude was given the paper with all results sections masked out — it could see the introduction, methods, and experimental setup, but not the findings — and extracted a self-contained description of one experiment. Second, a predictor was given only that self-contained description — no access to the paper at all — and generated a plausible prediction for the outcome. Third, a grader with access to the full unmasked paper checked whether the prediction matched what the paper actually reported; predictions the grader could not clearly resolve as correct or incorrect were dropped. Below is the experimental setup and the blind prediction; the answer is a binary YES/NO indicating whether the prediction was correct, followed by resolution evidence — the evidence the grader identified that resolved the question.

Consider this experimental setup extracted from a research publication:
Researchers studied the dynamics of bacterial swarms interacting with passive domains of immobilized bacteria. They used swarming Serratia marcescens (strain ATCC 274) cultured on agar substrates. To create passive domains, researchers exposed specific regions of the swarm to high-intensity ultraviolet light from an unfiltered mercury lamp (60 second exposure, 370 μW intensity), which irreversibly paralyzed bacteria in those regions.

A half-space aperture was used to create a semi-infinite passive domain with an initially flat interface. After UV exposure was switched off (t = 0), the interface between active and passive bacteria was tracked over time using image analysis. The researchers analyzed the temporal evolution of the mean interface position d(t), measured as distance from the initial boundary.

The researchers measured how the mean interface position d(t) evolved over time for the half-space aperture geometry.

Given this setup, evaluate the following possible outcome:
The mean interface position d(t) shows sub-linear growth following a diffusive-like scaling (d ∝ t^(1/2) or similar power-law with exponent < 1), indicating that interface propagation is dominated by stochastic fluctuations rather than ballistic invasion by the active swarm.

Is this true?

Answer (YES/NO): NO